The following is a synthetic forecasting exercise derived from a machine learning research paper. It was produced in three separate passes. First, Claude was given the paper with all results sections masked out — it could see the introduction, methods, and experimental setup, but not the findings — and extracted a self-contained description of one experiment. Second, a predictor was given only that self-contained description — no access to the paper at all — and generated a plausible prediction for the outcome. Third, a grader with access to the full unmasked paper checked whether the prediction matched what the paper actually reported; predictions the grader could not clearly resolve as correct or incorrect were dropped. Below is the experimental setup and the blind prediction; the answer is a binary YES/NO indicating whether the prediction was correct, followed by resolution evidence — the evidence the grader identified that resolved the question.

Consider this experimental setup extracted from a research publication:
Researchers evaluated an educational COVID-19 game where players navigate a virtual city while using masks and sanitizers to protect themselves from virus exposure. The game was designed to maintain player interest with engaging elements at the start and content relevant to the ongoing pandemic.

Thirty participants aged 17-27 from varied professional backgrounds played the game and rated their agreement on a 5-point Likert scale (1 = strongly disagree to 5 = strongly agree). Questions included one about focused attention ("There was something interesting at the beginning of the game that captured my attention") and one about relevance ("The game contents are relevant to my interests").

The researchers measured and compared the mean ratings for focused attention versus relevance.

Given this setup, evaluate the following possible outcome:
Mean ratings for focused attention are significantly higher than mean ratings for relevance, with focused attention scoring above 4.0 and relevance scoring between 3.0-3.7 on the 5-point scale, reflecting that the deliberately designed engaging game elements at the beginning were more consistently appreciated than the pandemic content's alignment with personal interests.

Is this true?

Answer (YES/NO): NO